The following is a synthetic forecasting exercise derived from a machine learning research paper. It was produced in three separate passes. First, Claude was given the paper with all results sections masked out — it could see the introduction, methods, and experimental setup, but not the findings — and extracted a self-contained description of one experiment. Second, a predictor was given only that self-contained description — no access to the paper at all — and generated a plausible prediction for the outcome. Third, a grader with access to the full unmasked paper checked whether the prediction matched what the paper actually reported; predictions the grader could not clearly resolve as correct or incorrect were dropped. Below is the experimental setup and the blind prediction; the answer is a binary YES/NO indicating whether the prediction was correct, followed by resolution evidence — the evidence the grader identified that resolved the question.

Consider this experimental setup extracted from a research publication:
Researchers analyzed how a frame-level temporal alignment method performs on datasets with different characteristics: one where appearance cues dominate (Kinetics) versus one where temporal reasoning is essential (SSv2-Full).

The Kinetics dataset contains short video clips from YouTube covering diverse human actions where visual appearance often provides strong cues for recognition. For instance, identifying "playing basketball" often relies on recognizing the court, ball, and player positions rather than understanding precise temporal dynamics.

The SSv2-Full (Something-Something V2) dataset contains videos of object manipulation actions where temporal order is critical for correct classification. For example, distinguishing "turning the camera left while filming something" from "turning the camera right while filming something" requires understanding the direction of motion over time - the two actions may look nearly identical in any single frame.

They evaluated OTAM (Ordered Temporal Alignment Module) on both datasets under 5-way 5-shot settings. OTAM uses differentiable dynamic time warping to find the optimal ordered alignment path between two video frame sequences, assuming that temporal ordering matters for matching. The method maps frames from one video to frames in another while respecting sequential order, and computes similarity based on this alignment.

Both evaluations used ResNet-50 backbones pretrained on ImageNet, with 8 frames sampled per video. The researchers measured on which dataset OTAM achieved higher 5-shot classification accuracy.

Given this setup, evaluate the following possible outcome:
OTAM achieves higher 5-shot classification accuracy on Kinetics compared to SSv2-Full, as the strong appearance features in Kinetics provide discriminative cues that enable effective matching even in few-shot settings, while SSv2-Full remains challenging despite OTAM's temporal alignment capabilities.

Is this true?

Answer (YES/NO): YES